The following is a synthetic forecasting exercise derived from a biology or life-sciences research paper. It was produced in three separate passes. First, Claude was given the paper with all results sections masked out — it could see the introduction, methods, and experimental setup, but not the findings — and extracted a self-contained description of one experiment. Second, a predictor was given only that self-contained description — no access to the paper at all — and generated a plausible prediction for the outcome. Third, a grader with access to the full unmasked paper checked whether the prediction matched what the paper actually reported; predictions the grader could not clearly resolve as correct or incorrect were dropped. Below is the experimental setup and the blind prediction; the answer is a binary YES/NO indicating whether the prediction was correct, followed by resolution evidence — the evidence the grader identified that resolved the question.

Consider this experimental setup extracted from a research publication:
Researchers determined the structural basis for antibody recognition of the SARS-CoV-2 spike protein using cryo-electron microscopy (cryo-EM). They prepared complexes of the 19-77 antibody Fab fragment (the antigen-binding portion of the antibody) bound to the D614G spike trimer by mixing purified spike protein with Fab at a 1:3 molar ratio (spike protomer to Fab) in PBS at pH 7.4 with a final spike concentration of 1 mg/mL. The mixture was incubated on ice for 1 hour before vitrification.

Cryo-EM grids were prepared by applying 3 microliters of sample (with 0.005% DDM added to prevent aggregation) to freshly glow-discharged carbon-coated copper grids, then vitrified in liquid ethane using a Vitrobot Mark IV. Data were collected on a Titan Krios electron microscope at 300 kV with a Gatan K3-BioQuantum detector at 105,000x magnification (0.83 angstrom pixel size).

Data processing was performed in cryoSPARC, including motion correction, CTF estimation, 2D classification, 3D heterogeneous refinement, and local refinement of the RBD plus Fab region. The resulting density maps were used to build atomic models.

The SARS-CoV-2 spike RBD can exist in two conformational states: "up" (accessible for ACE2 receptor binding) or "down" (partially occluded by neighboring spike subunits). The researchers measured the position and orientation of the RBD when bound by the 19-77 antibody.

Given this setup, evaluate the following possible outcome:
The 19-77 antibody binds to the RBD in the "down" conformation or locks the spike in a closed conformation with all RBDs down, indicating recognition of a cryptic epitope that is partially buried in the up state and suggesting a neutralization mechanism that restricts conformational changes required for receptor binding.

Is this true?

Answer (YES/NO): NO